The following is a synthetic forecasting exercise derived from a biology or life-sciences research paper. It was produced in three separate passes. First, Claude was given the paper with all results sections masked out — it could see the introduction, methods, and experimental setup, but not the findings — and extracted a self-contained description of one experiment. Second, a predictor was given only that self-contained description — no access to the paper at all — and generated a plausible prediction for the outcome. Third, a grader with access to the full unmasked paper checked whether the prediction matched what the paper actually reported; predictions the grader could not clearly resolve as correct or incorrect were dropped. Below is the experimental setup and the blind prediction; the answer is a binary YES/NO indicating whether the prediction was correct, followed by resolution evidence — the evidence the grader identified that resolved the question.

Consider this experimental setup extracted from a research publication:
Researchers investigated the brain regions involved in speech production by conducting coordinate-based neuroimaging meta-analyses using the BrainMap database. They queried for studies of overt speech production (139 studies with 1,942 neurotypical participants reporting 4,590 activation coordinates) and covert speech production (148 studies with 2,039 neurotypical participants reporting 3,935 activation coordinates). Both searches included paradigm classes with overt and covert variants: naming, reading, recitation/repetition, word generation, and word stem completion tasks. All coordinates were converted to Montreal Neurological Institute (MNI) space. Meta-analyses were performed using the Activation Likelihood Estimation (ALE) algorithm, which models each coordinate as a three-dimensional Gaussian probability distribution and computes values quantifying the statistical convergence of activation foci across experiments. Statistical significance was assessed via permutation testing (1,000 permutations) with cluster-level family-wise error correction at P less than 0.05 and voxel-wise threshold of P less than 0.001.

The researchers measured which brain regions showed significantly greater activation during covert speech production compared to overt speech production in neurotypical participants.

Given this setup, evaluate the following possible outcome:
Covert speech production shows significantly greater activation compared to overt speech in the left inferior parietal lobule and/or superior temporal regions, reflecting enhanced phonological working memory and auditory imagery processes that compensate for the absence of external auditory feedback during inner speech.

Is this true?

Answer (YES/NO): NO